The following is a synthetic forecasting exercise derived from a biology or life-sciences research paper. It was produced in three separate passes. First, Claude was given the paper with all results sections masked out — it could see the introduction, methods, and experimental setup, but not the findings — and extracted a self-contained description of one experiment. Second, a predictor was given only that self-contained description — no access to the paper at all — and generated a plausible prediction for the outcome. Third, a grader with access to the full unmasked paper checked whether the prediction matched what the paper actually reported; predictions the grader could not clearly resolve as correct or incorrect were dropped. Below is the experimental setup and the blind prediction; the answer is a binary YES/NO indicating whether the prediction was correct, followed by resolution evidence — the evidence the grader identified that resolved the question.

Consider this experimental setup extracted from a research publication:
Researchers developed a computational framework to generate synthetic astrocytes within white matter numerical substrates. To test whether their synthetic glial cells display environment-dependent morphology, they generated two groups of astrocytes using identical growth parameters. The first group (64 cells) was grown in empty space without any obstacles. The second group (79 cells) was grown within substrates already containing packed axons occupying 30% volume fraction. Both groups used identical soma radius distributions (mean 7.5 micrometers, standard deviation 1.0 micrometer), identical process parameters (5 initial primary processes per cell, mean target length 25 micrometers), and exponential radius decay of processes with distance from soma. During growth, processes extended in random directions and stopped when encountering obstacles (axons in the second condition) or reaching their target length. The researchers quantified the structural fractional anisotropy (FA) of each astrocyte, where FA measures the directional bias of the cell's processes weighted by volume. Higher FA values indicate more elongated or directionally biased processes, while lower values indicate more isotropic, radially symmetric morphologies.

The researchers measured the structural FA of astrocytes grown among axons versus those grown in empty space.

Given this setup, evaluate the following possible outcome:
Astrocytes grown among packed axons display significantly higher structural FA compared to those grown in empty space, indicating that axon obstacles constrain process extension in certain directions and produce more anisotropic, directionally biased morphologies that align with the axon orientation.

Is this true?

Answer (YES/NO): NO